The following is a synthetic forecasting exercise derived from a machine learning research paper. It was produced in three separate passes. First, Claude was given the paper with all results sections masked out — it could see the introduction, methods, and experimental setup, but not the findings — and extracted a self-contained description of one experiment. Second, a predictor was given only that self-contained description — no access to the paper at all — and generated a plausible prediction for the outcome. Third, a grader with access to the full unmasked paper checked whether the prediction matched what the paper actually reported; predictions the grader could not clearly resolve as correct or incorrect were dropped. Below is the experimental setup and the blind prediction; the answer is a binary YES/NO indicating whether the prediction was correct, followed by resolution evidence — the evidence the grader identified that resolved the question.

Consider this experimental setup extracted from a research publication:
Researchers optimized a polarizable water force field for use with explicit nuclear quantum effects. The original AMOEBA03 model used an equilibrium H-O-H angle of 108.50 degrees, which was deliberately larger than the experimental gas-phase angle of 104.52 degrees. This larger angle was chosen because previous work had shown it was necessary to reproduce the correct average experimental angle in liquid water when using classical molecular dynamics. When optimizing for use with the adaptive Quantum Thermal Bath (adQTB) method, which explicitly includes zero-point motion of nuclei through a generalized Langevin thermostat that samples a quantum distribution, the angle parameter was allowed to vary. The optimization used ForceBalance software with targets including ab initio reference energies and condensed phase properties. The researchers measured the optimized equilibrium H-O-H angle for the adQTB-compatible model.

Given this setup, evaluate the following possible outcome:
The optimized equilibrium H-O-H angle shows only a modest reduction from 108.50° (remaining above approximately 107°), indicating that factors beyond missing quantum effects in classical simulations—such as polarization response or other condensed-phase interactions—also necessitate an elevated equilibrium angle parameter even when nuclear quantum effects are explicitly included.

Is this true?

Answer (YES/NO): NO